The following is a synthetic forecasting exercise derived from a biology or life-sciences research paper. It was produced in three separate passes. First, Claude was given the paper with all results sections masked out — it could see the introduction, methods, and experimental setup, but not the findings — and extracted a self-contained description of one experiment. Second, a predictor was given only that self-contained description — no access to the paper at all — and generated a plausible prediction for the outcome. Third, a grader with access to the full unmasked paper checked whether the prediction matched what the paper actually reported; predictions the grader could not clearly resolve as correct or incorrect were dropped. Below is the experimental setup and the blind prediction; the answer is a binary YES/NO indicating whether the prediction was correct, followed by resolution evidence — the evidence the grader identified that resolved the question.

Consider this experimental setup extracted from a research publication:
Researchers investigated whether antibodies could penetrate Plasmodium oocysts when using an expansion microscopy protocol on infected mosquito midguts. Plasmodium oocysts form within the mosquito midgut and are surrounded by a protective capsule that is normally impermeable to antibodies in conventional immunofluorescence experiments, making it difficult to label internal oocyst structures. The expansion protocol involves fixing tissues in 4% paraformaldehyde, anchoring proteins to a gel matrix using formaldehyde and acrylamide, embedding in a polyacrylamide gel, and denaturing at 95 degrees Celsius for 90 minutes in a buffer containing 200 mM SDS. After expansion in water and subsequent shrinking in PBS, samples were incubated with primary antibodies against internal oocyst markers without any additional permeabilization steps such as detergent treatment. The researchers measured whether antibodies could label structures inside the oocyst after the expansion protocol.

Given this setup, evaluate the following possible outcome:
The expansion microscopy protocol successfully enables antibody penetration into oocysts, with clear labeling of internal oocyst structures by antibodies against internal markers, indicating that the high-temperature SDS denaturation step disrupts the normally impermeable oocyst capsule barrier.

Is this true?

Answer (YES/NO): YES